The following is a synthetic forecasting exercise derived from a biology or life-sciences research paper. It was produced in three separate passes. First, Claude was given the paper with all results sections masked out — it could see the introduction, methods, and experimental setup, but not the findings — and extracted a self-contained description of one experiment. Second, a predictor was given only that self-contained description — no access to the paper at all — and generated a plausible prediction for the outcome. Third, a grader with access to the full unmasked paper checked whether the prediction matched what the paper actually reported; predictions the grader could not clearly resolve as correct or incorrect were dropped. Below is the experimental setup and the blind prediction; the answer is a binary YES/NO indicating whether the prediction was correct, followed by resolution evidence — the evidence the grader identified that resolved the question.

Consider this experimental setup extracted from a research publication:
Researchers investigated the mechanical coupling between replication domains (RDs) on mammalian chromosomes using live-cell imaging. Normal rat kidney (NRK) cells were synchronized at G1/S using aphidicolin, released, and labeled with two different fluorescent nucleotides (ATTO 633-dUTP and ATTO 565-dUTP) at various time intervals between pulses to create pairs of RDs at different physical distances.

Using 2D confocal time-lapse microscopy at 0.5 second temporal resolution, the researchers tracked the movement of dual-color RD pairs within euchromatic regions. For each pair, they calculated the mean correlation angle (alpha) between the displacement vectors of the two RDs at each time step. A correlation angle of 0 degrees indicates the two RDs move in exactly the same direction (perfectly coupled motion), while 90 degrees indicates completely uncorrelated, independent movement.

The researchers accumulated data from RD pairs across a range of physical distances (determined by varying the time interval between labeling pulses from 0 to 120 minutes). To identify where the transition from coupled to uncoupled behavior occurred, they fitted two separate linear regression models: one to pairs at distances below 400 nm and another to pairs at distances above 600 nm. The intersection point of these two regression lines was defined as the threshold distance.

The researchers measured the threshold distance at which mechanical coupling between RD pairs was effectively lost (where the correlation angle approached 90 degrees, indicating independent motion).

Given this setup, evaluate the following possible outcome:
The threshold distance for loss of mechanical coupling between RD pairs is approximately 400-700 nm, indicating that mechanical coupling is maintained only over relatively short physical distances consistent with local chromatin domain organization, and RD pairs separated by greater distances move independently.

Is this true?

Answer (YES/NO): YES